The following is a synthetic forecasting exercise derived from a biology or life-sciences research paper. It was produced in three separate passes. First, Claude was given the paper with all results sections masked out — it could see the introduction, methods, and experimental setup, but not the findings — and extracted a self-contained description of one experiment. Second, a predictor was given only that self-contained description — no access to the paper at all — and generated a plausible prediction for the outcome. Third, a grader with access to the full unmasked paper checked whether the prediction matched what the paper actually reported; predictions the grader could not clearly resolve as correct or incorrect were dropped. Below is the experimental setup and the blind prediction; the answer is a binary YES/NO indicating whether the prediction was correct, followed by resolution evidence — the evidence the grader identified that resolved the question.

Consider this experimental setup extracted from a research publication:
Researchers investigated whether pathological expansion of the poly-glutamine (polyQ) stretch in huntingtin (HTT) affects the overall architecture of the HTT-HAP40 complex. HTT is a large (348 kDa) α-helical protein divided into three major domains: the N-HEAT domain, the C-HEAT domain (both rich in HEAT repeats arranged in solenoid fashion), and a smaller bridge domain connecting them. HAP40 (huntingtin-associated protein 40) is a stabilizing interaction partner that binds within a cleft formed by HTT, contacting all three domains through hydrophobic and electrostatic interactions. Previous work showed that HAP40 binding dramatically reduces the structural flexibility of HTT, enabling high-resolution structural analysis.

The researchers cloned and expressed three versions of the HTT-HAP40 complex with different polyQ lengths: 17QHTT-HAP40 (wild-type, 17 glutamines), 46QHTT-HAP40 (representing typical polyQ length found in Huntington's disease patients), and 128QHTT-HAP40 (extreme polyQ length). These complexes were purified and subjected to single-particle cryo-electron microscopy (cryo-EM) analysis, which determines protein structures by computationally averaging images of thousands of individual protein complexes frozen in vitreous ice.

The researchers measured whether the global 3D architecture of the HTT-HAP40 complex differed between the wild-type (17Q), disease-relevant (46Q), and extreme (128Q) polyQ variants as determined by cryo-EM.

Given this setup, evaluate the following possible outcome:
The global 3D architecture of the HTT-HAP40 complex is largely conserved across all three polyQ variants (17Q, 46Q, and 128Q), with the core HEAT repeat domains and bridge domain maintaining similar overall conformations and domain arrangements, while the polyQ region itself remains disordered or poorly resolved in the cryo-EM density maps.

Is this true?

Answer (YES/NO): YES